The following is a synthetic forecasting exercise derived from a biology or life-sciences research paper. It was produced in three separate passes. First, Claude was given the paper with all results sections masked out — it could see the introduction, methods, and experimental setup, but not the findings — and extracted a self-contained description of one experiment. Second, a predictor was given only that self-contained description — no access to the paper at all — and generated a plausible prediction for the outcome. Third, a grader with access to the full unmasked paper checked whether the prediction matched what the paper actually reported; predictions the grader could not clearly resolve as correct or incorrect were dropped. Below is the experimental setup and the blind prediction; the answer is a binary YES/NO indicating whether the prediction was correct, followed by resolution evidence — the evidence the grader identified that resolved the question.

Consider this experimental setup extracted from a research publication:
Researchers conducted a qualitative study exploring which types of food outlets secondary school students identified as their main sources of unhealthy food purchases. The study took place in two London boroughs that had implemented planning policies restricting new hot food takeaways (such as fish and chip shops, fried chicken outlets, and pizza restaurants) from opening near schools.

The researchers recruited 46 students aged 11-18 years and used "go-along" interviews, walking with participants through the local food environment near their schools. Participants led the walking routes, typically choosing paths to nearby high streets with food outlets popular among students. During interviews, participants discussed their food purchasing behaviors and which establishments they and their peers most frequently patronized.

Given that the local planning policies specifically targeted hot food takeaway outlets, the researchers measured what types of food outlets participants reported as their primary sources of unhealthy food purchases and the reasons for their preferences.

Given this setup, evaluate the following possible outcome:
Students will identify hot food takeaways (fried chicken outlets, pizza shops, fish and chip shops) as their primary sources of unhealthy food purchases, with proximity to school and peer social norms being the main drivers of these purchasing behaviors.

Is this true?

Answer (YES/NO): NO